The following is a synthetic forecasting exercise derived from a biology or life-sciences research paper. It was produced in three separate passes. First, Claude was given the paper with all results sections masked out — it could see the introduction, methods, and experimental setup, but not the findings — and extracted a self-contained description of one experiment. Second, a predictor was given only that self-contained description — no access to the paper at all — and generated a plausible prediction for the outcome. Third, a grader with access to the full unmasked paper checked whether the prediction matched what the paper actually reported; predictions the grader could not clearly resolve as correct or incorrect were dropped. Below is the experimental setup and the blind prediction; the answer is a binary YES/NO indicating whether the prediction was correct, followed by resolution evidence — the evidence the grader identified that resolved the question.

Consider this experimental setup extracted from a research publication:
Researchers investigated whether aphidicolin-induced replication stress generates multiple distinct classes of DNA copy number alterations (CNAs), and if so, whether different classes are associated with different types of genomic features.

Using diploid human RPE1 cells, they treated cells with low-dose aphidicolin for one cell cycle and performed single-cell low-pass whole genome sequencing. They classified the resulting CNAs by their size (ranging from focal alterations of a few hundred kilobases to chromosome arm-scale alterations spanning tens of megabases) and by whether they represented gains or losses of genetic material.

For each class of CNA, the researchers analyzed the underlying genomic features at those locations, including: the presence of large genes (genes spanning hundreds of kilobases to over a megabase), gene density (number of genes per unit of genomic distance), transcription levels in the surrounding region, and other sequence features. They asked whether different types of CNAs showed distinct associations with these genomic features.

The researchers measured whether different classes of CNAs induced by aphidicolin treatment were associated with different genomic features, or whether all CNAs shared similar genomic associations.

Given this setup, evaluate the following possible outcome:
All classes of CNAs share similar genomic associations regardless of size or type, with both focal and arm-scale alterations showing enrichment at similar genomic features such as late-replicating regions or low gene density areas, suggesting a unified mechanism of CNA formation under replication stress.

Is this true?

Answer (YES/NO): NO